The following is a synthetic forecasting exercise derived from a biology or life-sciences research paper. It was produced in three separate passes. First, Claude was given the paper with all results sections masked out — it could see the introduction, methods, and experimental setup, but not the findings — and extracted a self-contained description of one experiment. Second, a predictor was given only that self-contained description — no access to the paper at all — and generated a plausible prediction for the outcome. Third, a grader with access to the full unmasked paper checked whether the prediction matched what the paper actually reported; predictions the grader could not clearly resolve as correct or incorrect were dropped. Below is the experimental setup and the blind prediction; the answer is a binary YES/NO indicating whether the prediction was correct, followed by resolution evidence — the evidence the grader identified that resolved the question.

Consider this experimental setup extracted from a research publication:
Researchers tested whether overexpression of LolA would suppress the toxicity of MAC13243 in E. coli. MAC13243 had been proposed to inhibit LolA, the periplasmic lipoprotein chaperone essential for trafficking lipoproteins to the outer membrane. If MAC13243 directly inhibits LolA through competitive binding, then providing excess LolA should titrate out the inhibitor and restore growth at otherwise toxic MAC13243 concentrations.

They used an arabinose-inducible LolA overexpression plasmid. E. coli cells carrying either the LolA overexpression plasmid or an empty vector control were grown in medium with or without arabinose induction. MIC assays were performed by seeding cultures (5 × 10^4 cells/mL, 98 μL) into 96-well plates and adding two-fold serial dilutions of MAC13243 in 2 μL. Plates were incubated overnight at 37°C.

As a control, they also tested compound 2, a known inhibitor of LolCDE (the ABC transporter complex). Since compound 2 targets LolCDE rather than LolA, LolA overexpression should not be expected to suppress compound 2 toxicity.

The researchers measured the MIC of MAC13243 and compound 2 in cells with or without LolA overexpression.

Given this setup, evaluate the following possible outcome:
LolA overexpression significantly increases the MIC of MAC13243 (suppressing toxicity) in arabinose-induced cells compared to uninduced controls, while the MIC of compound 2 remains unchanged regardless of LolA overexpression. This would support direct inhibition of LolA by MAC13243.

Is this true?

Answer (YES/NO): NO